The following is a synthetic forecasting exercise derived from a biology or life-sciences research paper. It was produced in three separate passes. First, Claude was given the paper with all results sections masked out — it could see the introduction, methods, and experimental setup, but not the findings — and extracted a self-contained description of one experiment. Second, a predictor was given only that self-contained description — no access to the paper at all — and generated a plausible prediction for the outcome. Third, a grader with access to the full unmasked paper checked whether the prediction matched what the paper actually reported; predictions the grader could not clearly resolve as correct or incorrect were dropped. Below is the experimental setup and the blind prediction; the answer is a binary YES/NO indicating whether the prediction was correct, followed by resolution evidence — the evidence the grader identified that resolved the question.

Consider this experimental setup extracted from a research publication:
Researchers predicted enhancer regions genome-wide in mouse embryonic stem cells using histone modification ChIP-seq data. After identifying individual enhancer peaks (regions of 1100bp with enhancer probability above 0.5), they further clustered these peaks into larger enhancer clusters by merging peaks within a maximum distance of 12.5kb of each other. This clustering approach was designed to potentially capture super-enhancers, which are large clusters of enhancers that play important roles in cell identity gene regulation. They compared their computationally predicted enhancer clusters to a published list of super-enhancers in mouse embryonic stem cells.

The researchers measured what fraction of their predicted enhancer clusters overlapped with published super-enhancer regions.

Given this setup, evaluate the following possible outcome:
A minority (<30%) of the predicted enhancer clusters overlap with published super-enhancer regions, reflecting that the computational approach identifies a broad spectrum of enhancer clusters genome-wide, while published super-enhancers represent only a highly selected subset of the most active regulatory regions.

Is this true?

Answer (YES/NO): YES